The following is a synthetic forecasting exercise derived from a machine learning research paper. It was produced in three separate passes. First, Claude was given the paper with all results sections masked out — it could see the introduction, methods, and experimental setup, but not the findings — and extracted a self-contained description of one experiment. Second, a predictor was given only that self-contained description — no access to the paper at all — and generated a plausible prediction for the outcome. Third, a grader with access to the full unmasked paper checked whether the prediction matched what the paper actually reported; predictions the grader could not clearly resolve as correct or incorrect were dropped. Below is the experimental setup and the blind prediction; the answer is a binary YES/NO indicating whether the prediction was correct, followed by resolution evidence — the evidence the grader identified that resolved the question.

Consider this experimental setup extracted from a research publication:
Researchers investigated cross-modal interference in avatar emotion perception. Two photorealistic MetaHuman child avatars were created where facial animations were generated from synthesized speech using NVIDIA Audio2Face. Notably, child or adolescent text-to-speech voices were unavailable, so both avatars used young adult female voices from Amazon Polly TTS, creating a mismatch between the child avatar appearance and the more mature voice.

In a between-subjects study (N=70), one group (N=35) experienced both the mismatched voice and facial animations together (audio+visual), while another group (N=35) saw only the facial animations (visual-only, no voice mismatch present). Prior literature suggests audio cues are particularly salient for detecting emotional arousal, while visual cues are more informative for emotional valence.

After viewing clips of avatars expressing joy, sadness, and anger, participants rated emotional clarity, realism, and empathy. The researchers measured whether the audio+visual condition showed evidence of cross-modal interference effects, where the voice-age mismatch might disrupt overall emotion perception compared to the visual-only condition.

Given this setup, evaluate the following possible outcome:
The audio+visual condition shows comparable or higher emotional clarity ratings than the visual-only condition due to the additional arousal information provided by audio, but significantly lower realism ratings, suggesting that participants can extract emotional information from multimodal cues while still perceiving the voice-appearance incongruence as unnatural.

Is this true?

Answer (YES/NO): YES